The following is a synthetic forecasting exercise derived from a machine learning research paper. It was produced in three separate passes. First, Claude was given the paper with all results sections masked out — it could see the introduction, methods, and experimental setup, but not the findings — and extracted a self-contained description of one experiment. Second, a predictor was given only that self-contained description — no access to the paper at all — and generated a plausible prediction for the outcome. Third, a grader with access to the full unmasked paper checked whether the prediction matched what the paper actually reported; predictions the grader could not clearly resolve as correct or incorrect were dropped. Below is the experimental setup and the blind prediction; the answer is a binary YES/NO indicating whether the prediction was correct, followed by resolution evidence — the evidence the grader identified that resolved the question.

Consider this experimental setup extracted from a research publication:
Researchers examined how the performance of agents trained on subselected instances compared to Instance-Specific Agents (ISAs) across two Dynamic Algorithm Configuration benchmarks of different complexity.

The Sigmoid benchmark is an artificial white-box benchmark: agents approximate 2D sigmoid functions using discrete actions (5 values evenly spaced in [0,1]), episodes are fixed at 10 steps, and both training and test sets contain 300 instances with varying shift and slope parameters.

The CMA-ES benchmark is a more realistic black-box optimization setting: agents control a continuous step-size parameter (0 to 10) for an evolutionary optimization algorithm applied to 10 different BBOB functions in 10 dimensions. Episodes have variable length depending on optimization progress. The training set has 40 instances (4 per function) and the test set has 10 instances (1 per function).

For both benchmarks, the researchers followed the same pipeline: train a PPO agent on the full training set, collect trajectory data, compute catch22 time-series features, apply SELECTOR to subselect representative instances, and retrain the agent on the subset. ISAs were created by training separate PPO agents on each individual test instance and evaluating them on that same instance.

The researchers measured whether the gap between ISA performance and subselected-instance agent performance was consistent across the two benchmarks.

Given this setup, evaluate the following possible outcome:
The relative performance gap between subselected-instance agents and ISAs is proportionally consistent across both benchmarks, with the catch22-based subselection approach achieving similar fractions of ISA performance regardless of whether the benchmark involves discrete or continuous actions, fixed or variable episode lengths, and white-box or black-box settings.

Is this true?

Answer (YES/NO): NO